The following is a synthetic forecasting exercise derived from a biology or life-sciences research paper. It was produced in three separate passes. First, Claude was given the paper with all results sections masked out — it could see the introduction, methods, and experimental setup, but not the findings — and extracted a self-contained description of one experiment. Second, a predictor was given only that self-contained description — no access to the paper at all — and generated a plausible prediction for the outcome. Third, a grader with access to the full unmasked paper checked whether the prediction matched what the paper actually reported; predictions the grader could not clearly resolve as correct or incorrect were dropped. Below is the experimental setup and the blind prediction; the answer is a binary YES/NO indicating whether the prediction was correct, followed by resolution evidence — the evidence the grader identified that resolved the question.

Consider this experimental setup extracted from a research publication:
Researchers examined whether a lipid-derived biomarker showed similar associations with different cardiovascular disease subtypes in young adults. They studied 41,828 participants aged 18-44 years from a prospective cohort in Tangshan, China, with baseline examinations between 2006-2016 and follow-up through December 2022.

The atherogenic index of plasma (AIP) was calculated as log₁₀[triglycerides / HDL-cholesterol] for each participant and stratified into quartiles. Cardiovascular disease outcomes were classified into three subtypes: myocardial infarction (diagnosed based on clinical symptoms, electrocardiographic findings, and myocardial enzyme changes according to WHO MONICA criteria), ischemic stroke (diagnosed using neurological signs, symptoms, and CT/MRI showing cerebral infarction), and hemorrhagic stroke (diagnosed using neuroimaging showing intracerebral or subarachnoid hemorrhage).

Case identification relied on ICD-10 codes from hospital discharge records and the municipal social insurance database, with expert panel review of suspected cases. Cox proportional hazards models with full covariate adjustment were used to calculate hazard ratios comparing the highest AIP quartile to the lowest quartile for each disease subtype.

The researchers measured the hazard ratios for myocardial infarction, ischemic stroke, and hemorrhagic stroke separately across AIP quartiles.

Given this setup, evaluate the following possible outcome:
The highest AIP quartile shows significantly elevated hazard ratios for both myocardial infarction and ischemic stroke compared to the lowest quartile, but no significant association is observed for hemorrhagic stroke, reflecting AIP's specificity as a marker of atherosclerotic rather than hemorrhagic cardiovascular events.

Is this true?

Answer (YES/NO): YES